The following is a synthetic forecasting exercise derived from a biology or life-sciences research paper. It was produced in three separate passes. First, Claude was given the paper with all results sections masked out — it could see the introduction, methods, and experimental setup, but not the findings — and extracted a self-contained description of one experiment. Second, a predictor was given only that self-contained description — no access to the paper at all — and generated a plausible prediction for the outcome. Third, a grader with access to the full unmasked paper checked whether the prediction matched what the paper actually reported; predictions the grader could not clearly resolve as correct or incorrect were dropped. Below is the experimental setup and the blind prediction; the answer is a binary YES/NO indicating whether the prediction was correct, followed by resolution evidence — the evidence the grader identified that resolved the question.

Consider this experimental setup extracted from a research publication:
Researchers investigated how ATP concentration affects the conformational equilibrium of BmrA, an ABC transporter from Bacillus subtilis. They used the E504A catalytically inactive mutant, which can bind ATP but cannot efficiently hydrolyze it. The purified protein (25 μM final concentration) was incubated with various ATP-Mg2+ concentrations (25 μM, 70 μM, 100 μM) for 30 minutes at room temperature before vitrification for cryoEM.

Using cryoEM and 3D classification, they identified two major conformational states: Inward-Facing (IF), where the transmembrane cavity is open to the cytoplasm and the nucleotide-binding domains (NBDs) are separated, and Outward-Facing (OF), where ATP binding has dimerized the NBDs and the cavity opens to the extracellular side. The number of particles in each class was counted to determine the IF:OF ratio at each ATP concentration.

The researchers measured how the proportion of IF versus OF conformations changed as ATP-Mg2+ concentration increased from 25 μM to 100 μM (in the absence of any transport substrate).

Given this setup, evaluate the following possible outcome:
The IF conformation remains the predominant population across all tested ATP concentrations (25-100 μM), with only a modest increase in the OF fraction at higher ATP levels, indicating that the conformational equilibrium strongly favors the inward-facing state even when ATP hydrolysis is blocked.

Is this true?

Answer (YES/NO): YES